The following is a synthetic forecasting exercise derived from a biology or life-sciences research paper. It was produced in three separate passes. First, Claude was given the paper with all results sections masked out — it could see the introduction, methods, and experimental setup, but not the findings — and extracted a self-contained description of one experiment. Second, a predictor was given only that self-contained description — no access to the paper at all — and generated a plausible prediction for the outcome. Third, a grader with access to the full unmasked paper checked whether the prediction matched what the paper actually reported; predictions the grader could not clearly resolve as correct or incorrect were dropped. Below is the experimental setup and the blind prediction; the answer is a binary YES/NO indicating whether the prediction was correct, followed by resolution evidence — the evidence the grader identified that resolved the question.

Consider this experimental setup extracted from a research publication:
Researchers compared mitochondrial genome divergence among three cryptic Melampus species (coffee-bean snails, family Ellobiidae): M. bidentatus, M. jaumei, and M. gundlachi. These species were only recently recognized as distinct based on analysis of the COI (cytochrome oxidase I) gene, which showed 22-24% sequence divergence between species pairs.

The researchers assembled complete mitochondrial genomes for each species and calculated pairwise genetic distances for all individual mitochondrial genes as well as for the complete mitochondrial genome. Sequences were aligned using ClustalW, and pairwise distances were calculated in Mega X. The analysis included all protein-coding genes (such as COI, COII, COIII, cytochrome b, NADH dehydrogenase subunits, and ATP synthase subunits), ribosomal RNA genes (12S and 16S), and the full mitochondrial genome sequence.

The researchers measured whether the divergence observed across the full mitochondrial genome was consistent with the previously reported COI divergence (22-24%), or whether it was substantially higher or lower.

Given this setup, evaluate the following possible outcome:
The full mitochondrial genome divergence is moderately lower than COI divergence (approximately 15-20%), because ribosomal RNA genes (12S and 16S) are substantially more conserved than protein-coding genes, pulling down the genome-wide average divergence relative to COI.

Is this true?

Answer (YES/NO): NO